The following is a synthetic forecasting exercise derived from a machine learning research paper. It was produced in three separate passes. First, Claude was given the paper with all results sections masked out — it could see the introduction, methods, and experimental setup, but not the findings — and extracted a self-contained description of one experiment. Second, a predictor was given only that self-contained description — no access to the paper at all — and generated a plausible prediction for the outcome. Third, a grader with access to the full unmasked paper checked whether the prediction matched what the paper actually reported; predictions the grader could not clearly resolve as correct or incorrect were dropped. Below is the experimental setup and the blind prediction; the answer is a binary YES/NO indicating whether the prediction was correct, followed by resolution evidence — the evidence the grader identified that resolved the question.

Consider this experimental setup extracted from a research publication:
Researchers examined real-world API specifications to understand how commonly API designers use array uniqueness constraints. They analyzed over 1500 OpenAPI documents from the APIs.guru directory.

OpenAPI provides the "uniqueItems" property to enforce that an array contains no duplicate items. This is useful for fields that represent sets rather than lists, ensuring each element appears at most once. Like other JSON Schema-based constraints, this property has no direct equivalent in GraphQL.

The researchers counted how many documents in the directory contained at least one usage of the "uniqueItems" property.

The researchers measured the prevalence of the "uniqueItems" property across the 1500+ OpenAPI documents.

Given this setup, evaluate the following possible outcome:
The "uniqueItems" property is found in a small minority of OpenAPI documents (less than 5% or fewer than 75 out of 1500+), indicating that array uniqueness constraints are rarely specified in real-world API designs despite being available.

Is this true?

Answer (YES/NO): YES